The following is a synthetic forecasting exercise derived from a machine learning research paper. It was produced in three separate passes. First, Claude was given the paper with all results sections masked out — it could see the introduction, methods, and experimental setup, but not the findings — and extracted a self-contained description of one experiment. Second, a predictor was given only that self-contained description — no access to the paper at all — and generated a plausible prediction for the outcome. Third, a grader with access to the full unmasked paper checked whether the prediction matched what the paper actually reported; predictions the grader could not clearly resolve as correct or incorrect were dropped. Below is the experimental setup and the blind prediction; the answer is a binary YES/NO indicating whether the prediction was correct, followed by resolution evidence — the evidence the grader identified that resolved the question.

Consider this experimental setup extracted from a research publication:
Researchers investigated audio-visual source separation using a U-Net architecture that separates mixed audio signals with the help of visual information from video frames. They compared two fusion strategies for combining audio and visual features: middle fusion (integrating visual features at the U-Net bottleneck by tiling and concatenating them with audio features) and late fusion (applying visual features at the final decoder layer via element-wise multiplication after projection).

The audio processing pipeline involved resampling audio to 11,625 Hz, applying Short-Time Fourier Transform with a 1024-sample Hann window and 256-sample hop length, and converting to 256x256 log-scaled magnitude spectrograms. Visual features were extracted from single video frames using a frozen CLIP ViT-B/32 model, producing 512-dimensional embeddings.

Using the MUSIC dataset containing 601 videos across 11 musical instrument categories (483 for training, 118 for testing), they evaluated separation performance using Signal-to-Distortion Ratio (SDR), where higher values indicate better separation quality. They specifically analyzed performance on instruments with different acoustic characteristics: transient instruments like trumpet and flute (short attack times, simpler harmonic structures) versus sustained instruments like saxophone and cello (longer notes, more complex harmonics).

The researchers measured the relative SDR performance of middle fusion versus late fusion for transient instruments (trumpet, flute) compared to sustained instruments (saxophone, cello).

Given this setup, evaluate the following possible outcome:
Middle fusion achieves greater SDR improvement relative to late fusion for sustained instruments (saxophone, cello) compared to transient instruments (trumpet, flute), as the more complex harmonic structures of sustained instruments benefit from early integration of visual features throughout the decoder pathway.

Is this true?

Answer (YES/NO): NO